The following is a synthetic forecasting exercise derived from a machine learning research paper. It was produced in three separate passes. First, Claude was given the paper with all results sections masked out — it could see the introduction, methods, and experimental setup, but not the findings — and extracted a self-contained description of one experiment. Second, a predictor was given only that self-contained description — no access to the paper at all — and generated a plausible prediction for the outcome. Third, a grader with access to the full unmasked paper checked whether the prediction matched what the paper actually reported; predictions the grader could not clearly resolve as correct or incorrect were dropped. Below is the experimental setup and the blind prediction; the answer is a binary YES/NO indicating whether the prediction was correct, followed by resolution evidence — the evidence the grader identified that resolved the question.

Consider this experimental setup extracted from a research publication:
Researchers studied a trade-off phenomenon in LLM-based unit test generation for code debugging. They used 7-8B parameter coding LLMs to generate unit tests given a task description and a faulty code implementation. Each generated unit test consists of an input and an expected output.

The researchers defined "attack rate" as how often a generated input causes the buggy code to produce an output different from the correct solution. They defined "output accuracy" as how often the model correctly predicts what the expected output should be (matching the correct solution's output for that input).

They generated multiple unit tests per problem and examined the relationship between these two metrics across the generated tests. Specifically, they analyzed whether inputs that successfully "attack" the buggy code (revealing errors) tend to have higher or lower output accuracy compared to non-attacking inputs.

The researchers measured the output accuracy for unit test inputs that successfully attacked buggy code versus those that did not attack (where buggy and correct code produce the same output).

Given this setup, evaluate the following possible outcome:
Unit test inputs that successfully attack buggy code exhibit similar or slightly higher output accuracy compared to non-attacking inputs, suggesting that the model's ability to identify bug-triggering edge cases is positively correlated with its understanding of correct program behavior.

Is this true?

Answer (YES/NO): NO